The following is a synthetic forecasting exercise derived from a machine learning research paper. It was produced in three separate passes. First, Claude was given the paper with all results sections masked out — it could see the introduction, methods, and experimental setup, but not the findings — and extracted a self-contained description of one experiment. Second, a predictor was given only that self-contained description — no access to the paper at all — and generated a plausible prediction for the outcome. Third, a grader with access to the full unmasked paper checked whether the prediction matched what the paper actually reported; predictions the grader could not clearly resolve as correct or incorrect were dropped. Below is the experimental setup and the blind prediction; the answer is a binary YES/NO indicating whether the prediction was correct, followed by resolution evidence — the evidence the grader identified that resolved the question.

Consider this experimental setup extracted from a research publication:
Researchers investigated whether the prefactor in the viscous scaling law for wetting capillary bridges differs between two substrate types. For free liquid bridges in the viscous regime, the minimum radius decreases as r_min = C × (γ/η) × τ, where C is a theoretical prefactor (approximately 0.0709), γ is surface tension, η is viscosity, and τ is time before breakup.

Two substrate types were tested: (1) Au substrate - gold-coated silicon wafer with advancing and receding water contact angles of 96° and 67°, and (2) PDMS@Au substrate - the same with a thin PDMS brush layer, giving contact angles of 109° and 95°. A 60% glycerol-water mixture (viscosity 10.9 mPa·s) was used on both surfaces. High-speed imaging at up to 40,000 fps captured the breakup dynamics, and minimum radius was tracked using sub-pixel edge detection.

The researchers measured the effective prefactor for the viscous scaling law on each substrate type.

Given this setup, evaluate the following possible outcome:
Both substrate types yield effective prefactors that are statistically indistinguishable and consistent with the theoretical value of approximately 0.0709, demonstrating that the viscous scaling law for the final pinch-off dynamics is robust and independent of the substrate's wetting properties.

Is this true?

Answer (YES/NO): NO